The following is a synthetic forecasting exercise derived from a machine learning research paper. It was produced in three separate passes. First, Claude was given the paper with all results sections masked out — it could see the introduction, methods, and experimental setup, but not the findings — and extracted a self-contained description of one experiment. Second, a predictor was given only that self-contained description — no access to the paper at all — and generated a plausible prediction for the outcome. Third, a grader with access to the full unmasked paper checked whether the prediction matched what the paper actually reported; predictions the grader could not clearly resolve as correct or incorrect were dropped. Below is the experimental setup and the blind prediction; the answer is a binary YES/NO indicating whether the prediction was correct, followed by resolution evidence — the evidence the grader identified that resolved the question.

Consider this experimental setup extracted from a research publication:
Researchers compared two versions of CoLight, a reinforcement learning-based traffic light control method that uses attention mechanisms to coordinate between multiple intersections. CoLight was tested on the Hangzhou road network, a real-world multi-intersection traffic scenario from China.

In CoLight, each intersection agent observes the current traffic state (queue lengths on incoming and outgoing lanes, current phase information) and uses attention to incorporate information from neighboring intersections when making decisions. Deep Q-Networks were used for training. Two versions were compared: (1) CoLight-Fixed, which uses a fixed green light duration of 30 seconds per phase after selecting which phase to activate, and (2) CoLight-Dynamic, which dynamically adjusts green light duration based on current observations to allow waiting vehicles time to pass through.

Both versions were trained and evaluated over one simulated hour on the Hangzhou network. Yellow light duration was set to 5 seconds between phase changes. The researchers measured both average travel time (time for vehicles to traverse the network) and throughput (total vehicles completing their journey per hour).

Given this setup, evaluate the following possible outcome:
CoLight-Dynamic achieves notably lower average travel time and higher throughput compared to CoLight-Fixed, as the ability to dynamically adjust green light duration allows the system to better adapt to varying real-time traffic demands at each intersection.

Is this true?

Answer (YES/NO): NO